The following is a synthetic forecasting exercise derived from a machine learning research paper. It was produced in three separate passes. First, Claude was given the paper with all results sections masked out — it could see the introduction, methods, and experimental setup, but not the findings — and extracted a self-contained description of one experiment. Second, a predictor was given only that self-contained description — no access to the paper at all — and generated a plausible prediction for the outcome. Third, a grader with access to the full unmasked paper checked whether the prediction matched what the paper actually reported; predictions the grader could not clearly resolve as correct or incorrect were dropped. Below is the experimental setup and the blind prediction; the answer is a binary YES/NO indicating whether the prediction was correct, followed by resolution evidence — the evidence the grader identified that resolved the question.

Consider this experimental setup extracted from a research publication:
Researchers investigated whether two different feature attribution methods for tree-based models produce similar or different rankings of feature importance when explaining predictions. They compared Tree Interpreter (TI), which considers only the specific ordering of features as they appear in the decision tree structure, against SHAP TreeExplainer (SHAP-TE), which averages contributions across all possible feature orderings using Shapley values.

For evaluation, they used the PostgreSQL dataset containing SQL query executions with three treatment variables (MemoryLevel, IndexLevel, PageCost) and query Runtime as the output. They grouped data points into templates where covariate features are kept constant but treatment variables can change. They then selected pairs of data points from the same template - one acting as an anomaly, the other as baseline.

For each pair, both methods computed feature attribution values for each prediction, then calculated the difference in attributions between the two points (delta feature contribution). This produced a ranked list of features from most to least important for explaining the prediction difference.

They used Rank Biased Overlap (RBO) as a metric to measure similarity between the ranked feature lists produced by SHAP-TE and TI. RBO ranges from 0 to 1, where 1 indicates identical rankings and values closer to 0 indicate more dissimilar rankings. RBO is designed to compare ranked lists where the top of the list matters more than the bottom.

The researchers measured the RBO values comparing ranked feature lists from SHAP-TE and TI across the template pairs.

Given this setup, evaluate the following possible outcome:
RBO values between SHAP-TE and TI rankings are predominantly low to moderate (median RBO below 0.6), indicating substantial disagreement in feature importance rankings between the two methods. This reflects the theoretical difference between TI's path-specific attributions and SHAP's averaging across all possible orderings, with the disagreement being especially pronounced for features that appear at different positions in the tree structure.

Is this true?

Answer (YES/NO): NO